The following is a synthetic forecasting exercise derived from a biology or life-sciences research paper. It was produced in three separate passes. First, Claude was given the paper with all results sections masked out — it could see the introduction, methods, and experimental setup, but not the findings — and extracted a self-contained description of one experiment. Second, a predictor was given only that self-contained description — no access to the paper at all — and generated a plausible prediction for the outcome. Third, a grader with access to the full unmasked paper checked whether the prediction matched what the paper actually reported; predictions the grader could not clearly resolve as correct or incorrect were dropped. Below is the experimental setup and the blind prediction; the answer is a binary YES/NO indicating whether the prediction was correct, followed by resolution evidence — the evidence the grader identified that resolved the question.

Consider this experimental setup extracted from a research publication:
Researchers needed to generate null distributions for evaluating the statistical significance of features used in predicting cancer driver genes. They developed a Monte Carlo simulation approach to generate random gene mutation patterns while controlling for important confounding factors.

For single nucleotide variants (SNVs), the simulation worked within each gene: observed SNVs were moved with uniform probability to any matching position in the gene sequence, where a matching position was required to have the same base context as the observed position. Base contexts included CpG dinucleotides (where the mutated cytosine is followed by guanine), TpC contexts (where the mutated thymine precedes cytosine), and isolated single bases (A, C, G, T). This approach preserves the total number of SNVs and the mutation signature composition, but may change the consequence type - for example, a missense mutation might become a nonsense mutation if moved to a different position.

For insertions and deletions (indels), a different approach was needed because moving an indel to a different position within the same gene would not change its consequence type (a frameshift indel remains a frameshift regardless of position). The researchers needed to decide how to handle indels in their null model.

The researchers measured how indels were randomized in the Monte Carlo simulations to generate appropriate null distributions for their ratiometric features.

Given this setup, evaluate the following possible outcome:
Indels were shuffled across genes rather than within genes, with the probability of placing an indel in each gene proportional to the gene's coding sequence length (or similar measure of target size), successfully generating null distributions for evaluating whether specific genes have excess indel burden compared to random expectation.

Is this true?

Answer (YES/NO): YES